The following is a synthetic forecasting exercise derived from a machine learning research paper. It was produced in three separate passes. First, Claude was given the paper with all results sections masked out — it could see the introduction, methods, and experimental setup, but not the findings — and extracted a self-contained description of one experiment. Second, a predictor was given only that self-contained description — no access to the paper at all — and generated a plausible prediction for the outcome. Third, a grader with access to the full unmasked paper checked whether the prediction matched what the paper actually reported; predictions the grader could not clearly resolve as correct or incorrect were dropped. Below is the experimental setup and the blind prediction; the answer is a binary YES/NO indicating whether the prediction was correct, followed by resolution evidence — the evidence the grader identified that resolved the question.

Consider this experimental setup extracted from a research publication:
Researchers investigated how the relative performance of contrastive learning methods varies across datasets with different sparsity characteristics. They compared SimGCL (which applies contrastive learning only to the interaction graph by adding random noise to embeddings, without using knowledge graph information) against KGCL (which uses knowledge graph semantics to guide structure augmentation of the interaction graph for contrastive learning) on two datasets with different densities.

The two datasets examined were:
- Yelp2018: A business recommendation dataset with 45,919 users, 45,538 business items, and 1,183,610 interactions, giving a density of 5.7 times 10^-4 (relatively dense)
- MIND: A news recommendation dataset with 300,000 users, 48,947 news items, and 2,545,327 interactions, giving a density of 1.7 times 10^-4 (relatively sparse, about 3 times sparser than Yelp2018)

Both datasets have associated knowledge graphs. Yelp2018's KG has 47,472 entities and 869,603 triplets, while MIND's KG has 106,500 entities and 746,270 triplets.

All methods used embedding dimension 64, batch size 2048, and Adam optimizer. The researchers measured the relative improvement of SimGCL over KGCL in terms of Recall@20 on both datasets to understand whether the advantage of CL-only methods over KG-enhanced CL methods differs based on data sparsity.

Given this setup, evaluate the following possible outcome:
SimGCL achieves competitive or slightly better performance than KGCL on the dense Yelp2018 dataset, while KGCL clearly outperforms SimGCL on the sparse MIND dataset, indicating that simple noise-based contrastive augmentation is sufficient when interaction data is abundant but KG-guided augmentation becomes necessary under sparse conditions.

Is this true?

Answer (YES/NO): NO